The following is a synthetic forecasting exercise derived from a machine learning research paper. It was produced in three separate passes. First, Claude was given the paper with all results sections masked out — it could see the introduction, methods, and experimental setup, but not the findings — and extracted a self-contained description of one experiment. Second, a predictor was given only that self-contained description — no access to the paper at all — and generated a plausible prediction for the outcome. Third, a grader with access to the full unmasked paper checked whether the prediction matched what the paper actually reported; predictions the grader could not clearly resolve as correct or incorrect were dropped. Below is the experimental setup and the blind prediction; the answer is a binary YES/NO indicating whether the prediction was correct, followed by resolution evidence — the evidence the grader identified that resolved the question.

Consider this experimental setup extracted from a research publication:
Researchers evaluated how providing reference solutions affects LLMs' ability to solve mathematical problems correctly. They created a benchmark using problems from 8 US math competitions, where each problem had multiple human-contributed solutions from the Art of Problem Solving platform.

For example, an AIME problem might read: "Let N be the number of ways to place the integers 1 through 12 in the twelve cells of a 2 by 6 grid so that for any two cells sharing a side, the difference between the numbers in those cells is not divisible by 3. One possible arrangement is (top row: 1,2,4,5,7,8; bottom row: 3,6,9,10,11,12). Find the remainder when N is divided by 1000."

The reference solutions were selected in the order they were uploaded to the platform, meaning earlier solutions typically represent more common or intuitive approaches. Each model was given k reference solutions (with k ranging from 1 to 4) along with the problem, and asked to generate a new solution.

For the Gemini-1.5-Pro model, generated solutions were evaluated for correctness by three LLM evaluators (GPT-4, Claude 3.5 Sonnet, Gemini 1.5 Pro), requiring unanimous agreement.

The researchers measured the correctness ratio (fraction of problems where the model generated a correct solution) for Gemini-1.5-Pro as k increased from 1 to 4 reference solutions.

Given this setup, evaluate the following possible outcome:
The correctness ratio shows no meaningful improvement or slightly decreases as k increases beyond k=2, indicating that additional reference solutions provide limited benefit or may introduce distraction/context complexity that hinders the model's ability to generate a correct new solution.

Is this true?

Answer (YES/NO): NO